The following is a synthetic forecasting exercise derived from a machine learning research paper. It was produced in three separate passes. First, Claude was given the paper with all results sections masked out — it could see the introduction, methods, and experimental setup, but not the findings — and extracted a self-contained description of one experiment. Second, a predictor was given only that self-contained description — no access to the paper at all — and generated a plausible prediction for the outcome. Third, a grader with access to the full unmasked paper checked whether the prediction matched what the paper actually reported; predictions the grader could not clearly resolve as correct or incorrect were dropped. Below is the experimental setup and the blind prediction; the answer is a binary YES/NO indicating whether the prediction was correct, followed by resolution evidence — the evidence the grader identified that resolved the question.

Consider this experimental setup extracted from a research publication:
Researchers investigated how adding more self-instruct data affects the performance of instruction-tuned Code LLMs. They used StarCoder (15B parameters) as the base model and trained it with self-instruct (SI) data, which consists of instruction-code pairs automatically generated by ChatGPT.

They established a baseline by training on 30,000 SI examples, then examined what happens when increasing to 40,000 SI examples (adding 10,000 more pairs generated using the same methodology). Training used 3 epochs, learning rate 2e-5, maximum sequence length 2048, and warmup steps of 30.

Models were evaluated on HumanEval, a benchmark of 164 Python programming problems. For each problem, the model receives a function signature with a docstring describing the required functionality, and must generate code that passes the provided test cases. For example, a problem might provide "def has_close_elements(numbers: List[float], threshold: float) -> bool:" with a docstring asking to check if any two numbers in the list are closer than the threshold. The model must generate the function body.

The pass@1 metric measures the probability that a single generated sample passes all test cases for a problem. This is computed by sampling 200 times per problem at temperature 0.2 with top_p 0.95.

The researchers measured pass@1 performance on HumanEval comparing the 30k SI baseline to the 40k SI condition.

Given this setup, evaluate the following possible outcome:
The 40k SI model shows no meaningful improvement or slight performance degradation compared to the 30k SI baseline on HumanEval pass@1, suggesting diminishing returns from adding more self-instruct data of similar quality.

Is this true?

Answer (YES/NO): YES